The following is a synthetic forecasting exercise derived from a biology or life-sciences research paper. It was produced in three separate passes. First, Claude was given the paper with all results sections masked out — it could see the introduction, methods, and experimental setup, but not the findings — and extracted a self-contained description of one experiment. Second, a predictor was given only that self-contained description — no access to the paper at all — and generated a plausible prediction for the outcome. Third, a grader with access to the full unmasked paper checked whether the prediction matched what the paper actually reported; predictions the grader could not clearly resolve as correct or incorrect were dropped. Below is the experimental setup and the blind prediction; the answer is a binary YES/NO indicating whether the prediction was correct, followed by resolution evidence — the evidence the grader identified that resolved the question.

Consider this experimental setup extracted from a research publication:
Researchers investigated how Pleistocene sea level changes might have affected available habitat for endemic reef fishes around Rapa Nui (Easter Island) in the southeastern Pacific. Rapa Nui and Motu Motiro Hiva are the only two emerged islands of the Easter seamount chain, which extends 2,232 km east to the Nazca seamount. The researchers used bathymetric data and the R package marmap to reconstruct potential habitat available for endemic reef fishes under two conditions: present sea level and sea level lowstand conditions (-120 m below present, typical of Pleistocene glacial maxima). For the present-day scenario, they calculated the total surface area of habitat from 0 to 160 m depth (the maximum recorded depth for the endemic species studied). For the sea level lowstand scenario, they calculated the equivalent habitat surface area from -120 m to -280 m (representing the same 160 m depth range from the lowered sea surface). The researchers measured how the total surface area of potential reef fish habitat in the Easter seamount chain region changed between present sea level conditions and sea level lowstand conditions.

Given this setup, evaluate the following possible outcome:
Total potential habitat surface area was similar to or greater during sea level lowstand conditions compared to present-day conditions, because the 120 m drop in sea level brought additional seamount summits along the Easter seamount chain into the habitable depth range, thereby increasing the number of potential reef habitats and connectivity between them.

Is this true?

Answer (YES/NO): YES